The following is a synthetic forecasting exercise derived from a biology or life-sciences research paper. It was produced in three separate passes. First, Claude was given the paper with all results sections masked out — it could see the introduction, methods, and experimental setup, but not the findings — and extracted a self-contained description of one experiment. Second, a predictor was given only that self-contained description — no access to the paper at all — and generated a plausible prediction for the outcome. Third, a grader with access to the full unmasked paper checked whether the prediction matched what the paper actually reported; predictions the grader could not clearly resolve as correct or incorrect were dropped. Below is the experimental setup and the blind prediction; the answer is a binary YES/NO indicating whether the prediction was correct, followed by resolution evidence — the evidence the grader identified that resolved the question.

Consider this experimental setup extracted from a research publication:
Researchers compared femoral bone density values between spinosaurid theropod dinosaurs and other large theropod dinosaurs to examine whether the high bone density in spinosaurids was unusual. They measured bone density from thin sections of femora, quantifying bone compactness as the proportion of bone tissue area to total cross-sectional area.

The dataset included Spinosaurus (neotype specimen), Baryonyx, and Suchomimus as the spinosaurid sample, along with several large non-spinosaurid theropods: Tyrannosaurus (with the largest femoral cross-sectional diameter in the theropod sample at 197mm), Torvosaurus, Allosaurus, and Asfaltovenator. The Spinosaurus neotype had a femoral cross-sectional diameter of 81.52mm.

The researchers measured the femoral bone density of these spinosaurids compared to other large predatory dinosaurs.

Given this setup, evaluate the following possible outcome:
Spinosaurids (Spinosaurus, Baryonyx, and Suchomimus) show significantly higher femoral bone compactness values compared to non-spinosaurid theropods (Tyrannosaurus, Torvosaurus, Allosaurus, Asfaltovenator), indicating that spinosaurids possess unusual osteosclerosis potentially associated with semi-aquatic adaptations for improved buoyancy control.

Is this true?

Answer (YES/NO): NO